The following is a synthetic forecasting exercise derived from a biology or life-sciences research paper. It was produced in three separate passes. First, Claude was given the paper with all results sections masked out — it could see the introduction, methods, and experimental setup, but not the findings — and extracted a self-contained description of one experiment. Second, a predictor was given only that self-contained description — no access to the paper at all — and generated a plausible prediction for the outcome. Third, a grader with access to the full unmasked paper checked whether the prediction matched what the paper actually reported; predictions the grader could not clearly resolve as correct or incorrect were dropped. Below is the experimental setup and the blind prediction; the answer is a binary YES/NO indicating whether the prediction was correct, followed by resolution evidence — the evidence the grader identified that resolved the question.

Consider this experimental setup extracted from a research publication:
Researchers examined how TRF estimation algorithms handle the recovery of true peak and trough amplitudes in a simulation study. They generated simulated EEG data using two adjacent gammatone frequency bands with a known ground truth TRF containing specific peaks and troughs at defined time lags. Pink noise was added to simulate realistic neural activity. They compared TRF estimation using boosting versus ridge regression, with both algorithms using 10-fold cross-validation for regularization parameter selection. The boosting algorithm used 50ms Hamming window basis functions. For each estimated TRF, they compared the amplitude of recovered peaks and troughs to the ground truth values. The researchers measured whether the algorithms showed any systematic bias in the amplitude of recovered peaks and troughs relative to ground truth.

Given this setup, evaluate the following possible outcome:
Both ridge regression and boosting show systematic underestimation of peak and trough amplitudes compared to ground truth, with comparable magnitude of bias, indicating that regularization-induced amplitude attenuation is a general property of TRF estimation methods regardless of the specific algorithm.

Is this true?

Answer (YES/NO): NO